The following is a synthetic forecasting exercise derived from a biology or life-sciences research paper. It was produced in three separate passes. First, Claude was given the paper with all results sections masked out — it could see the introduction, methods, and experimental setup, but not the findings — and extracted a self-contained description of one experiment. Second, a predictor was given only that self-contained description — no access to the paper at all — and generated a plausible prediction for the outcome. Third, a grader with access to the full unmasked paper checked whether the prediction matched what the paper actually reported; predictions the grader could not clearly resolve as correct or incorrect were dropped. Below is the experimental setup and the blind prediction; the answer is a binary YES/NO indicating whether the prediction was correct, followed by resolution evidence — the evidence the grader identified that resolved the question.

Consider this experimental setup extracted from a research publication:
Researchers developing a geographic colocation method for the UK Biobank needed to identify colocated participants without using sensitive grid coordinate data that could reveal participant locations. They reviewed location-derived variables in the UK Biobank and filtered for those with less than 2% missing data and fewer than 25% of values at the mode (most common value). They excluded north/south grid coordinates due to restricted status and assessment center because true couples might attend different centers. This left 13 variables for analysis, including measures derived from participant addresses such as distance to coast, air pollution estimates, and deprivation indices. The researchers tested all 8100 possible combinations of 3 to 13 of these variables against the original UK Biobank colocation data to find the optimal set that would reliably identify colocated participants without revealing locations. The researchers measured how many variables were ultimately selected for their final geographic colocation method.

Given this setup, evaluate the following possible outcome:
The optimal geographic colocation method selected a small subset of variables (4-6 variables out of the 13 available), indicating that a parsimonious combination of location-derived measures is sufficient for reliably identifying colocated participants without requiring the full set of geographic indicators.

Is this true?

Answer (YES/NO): YES